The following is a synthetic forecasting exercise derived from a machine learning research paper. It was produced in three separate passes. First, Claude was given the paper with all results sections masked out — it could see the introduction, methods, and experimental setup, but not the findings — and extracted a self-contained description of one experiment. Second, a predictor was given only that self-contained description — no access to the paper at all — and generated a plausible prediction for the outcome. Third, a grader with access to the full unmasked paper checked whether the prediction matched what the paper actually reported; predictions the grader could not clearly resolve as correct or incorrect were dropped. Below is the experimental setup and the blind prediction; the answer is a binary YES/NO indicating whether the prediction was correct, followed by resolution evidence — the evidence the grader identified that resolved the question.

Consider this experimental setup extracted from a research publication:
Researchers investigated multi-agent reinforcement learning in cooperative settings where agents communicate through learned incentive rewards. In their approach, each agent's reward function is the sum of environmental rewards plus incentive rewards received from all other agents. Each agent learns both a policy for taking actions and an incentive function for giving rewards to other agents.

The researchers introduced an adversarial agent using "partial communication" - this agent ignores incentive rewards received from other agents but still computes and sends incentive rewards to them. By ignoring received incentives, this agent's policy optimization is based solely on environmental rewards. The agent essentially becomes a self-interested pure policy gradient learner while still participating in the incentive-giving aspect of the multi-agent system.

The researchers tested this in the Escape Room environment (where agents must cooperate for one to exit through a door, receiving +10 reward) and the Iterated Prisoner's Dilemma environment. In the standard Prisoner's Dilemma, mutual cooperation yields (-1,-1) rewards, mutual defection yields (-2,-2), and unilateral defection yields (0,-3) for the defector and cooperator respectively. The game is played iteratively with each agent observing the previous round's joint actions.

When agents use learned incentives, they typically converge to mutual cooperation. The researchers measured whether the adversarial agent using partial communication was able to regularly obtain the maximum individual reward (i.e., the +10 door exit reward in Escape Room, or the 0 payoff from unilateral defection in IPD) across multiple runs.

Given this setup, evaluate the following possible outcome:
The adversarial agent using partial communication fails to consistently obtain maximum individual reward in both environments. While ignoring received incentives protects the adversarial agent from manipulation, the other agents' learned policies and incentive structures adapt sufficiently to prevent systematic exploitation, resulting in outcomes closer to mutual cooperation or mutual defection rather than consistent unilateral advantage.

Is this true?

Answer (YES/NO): NO